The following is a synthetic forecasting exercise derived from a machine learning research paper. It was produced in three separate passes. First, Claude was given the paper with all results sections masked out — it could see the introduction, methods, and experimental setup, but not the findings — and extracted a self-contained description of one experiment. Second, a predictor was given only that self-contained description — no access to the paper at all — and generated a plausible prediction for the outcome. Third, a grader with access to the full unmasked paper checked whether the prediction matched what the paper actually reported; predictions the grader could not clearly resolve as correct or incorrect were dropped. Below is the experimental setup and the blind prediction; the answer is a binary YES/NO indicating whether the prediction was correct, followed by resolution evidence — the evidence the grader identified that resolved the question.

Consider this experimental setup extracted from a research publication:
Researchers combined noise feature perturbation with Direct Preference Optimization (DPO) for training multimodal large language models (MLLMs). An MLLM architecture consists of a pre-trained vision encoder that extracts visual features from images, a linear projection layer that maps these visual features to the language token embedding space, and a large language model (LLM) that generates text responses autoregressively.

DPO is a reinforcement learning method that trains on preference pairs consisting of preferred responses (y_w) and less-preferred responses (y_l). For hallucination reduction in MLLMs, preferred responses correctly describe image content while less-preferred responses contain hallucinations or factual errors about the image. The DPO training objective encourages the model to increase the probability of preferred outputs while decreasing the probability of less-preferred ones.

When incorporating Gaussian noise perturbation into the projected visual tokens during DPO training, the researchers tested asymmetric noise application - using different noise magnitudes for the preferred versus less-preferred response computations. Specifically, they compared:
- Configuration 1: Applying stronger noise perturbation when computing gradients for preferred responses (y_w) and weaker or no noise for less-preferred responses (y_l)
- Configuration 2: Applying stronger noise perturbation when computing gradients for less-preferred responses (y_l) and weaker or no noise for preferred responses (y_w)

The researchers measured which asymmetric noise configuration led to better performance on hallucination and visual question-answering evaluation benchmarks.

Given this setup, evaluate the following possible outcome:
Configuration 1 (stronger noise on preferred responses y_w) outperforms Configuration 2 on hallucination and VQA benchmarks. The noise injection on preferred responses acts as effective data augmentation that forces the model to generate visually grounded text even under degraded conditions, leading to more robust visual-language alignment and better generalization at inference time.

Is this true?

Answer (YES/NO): YES